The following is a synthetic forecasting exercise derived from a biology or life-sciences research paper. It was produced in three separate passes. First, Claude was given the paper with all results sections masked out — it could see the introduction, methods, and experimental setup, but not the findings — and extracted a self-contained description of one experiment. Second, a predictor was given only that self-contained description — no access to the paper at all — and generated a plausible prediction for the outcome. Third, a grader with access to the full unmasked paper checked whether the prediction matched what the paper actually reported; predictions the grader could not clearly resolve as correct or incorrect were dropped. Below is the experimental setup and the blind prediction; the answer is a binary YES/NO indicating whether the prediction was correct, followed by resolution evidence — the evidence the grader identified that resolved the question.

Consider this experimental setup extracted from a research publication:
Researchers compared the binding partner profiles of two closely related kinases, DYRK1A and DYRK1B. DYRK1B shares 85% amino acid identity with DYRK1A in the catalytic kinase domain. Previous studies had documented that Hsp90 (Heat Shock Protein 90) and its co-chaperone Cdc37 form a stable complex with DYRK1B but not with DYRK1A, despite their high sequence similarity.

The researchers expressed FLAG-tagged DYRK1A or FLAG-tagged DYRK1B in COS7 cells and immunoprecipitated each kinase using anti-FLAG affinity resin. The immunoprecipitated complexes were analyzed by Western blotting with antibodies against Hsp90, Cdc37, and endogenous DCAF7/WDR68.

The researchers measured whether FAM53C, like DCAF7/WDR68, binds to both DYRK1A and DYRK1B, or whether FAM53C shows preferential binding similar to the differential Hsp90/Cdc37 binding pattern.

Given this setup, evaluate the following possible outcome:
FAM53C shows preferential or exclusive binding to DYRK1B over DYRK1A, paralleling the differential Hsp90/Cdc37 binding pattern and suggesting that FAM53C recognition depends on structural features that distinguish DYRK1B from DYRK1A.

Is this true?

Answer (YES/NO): NO